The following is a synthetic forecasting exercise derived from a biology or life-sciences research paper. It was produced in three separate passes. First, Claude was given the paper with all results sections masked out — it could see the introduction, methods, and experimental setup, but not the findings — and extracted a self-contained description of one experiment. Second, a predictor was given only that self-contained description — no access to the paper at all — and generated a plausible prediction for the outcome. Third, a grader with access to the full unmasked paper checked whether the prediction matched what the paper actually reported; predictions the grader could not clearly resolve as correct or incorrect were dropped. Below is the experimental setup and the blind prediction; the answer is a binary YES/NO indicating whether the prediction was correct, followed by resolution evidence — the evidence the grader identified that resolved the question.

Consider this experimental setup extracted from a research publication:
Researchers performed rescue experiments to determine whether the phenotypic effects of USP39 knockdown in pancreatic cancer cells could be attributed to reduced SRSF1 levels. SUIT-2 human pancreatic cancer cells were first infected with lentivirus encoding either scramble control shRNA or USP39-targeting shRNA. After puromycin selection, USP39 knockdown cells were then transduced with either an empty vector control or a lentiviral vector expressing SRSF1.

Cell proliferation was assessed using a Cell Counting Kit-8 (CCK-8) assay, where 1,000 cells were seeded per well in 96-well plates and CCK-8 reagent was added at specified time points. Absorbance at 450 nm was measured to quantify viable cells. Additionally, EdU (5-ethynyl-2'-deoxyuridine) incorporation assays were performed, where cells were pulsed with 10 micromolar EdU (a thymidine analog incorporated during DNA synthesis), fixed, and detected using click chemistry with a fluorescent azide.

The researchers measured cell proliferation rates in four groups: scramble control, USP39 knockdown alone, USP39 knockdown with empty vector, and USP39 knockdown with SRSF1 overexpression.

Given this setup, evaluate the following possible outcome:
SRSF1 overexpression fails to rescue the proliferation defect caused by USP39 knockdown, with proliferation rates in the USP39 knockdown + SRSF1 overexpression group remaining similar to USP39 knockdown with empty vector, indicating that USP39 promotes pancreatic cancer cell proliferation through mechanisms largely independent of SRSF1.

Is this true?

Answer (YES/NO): NO